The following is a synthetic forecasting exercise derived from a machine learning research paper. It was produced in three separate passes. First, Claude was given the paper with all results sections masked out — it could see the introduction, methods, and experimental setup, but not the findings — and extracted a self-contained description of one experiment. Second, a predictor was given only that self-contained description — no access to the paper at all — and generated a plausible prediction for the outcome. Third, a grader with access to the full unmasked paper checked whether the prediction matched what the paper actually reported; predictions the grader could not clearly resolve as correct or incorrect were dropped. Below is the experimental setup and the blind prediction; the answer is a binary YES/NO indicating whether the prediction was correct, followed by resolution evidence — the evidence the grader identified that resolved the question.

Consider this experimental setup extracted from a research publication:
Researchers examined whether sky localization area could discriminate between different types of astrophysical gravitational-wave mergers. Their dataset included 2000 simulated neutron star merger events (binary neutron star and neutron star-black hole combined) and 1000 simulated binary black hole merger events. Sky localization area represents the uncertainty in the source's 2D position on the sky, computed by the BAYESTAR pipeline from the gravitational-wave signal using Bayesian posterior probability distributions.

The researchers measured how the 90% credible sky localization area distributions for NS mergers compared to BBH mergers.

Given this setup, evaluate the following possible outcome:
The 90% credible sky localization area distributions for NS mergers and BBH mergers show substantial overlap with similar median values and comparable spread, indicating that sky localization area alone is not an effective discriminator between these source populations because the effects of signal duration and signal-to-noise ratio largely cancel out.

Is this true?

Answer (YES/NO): YES